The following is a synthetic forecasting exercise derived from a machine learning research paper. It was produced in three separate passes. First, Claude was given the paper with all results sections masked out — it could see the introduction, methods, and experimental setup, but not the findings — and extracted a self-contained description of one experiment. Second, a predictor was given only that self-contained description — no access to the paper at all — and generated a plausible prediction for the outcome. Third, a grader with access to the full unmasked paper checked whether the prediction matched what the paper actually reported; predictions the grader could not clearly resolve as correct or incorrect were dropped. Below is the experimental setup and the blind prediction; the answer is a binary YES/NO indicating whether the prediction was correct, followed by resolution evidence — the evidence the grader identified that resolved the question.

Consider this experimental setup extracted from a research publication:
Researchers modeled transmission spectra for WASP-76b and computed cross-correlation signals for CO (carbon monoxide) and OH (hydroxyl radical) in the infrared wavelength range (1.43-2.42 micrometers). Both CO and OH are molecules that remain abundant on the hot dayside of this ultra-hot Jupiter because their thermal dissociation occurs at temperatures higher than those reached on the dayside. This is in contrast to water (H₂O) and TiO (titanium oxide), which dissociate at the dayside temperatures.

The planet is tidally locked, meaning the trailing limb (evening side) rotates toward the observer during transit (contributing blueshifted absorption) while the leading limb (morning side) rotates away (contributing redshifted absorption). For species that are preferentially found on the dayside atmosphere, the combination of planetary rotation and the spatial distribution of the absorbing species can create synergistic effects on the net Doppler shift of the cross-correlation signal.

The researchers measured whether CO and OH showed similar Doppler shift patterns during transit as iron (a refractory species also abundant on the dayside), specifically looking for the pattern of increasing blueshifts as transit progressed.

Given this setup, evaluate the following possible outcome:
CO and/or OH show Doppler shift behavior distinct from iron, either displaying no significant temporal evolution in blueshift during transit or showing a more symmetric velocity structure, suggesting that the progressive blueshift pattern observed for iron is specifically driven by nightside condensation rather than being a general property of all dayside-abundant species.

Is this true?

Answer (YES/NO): NO